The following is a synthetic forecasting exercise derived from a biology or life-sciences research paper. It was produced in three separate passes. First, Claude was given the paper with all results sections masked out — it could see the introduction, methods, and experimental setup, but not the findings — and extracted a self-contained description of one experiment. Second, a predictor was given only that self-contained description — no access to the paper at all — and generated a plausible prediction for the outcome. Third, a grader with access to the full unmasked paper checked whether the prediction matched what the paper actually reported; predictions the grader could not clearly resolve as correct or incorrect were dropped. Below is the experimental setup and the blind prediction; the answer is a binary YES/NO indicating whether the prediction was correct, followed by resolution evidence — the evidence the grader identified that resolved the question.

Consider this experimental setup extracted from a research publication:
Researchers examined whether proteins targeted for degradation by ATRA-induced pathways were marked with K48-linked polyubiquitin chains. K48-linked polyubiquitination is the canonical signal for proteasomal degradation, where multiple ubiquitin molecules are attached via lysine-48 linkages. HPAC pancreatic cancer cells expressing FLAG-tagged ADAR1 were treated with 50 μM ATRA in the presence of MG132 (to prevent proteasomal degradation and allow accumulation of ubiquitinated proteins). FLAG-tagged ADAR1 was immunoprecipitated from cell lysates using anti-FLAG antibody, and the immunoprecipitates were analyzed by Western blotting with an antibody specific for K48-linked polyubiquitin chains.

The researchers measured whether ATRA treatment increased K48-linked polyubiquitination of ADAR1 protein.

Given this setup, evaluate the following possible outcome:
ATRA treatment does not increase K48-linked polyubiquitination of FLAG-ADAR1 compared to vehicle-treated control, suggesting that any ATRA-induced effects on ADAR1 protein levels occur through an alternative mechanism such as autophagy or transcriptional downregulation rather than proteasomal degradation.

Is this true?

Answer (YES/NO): NO